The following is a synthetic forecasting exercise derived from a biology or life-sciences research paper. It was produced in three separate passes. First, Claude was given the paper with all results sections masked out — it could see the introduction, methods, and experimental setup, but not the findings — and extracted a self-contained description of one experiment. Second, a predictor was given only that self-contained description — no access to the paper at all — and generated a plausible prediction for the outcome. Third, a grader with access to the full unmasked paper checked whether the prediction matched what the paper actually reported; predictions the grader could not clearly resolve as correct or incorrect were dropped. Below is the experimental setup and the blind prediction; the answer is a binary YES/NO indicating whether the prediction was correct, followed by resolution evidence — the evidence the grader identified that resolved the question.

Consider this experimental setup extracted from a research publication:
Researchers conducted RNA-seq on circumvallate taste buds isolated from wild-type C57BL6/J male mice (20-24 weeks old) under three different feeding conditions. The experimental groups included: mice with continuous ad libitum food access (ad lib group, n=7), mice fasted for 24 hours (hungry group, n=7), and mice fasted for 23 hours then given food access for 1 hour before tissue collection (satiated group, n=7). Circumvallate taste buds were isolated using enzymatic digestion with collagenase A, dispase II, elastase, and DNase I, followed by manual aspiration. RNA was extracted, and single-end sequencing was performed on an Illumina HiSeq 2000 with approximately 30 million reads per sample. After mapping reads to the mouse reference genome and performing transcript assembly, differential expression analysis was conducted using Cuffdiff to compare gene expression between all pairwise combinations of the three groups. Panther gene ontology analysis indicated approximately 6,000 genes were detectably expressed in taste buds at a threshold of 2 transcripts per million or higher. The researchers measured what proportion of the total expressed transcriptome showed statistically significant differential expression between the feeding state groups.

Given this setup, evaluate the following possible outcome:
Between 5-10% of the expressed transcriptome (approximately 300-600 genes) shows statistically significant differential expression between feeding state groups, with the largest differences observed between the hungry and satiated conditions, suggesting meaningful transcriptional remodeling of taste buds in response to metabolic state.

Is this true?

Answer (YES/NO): NO